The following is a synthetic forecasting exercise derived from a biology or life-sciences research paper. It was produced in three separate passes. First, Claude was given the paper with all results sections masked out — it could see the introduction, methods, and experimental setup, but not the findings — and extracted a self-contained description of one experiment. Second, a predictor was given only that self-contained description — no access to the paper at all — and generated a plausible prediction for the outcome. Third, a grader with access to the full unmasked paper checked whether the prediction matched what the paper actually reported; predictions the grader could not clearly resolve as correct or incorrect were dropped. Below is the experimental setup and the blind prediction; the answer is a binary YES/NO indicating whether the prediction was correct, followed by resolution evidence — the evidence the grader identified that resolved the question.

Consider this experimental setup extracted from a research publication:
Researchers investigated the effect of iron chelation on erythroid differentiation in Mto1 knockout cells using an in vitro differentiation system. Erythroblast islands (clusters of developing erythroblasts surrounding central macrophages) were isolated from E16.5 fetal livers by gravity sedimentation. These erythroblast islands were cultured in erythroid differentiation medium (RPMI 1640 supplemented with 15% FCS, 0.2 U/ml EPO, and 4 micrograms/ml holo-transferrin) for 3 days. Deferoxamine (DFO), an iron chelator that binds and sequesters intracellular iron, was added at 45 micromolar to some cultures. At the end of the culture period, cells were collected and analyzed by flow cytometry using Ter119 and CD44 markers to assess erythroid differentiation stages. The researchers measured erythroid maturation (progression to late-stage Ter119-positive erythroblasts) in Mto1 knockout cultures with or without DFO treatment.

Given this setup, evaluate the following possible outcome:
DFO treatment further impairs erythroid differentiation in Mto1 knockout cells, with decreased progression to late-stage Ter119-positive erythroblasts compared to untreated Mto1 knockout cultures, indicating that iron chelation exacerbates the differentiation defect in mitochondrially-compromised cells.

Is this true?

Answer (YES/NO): NO